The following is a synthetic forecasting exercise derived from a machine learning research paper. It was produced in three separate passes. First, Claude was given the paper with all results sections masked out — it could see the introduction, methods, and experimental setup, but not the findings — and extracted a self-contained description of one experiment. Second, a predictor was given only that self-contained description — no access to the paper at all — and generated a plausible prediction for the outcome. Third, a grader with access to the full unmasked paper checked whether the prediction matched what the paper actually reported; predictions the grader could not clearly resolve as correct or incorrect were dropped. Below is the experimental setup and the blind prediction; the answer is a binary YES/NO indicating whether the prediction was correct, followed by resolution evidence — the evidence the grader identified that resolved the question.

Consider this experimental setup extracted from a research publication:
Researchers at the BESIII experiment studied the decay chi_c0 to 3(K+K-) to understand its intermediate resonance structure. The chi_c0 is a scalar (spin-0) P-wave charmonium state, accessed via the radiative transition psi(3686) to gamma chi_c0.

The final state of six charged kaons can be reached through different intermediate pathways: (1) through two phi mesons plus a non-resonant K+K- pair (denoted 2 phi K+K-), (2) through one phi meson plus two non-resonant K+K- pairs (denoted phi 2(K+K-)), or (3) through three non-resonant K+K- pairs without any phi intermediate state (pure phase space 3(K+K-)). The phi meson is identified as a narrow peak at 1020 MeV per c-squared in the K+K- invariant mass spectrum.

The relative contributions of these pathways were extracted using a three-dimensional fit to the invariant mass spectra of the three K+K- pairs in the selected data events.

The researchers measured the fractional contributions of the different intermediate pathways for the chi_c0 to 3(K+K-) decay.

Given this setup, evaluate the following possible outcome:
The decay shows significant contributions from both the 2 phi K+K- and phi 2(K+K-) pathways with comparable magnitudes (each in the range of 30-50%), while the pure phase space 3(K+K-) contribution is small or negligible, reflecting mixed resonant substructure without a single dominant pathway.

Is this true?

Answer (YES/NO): NO